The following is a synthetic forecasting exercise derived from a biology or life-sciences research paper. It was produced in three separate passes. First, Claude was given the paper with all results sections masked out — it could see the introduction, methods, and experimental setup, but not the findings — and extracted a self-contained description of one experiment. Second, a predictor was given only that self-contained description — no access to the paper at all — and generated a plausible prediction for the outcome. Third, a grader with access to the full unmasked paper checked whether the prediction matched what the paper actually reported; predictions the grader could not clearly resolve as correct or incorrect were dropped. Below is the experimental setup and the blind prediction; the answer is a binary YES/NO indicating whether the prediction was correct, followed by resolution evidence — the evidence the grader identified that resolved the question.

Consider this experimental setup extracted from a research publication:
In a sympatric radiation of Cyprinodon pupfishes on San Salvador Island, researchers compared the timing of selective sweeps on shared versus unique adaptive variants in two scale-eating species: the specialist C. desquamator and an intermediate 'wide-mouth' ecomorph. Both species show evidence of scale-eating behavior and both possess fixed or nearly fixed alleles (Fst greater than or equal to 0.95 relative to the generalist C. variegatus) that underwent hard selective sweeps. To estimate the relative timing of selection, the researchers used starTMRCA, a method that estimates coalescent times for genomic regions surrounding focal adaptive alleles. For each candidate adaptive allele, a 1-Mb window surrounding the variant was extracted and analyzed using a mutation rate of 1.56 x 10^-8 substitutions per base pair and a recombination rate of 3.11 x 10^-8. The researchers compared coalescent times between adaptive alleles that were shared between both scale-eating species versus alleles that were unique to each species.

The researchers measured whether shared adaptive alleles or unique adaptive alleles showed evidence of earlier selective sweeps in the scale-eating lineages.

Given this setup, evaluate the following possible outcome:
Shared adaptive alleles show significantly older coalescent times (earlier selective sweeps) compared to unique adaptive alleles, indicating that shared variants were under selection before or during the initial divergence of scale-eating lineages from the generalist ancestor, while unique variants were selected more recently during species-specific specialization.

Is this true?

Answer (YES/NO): YES